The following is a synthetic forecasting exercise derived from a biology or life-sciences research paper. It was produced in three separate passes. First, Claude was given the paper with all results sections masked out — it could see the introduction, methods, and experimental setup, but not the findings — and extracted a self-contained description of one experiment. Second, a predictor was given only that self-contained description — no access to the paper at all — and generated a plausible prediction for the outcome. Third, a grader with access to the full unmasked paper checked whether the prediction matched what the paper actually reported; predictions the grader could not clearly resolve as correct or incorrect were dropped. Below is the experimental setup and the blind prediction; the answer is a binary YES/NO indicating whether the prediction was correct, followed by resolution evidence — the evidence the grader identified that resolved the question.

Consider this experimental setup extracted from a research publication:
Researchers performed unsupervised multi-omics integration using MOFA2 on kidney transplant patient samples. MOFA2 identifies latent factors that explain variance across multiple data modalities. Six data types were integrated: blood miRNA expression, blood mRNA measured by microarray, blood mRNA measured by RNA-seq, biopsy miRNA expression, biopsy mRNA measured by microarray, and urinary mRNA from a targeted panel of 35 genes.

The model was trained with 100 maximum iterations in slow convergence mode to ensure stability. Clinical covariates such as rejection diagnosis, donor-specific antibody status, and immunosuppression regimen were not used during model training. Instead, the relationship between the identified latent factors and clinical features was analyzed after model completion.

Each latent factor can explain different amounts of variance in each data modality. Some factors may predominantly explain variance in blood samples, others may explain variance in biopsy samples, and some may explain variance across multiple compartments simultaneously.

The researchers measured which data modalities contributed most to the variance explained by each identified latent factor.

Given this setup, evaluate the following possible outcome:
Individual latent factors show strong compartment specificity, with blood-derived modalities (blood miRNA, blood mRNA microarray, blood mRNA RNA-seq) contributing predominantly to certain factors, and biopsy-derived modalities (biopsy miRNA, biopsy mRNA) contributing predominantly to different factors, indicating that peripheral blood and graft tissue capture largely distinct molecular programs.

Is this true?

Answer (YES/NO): NO